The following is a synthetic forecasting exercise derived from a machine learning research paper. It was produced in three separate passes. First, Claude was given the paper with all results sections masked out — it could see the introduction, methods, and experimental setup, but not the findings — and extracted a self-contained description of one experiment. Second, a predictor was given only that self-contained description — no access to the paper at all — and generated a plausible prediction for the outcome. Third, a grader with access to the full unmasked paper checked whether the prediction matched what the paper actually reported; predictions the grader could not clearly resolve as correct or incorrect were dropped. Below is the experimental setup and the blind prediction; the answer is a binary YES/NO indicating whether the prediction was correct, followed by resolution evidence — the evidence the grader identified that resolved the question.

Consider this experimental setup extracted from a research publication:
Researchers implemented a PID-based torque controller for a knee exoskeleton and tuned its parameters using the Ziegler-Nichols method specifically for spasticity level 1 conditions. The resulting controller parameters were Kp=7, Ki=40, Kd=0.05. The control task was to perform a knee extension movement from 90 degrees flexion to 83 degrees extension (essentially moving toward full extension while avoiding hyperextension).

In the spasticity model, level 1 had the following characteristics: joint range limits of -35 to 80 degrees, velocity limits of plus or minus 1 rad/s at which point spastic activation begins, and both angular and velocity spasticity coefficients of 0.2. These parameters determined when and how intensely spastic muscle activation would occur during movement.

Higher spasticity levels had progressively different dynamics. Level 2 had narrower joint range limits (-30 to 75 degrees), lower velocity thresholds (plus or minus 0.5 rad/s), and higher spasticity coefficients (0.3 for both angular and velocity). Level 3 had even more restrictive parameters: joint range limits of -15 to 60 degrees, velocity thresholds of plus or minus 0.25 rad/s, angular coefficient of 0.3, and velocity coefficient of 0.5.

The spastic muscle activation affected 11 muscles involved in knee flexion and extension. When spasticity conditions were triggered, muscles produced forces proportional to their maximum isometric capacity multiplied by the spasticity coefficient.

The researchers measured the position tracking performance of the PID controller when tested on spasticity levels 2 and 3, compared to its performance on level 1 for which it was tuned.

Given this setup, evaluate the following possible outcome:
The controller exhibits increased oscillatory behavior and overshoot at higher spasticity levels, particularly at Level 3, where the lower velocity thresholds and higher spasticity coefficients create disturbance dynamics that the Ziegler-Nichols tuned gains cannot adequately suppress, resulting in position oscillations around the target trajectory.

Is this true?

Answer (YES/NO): NO